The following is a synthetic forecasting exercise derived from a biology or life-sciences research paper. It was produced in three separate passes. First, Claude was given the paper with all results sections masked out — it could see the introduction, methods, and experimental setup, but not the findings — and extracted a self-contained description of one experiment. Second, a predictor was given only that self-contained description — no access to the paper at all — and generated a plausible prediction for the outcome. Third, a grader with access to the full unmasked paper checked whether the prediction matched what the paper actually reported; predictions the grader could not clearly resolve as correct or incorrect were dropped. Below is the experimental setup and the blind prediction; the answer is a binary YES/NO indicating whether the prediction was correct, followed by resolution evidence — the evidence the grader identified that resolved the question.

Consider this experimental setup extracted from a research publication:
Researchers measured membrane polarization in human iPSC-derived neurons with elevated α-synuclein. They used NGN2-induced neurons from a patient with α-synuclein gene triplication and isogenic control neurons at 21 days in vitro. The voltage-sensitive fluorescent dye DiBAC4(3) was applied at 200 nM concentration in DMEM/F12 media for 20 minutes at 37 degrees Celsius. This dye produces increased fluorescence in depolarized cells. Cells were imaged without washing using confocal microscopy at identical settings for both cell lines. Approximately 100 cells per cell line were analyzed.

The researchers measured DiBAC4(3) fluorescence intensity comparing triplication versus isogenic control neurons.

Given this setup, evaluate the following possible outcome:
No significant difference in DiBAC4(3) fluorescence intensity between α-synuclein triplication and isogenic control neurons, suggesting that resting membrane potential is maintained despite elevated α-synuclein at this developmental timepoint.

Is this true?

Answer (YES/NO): NO